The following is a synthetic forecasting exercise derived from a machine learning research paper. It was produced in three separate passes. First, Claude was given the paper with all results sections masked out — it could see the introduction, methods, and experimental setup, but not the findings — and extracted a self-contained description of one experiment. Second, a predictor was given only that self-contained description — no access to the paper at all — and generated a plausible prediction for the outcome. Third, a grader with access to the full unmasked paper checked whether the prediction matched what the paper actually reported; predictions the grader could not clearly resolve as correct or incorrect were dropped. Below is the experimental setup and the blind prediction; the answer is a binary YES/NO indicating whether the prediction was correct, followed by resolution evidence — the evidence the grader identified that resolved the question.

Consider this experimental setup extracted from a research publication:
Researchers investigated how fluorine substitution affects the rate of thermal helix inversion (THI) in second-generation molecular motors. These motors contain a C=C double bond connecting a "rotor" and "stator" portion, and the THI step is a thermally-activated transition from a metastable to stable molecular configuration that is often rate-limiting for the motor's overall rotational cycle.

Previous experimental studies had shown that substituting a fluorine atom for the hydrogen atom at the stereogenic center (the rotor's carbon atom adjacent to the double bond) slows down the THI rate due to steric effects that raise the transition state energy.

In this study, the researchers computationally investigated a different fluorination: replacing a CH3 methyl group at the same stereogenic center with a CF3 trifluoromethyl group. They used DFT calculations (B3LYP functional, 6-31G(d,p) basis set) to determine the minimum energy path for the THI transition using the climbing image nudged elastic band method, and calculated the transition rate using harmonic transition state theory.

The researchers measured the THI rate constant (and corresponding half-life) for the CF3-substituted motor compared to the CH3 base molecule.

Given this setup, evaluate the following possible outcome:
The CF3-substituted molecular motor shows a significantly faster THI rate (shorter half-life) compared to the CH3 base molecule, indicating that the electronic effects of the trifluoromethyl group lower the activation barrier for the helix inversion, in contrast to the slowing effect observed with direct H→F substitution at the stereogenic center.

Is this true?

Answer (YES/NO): NO